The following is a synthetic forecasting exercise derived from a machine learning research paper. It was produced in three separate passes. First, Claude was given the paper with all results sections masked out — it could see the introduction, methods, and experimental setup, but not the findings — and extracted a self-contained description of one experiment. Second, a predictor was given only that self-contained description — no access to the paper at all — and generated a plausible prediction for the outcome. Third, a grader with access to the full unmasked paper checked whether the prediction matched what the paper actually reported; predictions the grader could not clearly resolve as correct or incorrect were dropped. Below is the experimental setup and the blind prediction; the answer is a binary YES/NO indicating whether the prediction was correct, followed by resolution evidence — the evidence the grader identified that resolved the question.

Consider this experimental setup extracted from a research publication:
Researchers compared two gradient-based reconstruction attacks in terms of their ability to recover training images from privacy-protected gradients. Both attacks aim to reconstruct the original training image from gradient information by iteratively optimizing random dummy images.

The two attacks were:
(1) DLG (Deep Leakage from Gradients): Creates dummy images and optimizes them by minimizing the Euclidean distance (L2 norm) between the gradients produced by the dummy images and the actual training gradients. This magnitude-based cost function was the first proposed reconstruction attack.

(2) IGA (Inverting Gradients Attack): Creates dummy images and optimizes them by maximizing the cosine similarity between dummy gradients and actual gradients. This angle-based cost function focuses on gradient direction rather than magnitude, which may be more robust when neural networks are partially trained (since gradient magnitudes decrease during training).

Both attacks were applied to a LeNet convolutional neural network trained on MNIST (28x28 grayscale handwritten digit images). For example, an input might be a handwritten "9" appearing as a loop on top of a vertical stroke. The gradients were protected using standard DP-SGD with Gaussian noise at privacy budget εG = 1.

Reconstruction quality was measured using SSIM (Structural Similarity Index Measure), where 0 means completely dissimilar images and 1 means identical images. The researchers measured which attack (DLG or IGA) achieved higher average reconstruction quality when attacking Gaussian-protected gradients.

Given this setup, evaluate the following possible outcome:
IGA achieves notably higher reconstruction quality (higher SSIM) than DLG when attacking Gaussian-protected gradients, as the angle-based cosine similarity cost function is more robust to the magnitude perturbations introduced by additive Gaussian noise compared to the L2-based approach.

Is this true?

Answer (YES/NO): NO